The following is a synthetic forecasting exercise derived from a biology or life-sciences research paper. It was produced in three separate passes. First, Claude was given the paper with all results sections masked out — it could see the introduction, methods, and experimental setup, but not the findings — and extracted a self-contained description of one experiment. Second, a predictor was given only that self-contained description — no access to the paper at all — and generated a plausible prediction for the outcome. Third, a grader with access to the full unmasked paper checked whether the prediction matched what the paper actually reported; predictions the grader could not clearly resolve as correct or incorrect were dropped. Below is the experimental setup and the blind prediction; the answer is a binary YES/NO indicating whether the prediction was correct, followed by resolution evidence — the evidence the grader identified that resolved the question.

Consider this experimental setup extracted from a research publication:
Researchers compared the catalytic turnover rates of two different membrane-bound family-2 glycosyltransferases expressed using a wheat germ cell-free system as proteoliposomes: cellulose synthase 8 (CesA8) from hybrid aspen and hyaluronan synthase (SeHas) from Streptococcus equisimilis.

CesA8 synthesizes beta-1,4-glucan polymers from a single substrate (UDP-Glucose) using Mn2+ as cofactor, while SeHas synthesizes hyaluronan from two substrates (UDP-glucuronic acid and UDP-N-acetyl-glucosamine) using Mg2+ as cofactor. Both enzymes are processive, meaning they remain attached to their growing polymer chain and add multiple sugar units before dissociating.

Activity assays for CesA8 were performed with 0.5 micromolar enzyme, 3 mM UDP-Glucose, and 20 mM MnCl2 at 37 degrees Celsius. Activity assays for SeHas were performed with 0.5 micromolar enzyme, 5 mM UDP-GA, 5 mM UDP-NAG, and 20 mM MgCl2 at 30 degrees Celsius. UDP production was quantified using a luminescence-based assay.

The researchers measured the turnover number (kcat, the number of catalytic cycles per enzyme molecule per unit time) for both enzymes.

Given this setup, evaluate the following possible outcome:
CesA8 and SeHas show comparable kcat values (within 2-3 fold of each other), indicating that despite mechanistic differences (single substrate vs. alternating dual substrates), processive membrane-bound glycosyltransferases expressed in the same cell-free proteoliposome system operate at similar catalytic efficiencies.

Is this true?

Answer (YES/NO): NO